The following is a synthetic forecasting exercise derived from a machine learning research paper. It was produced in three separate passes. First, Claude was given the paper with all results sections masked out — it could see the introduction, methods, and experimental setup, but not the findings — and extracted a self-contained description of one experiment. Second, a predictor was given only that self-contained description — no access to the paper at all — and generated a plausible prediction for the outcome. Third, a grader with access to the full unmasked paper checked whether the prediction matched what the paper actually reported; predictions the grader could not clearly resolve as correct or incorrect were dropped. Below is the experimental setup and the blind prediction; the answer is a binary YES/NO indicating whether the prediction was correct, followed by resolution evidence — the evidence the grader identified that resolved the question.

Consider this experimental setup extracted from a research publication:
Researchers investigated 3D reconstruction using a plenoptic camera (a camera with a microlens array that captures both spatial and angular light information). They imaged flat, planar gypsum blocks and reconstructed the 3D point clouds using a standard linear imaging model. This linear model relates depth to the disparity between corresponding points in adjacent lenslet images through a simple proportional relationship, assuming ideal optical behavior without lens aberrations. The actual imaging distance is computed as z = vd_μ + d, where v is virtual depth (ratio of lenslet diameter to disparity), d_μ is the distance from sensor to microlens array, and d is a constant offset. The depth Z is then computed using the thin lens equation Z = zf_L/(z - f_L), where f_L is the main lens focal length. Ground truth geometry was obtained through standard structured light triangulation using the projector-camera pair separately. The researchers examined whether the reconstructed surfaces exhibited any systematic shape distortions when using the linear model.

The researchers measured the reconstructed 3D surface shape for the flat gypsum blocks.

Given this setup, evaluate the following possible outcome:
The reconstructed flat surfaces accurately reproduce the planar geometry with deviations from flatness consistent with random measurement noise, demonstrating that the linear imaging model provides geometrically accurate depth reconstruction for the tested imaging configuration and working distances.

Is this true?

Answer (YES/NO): NO